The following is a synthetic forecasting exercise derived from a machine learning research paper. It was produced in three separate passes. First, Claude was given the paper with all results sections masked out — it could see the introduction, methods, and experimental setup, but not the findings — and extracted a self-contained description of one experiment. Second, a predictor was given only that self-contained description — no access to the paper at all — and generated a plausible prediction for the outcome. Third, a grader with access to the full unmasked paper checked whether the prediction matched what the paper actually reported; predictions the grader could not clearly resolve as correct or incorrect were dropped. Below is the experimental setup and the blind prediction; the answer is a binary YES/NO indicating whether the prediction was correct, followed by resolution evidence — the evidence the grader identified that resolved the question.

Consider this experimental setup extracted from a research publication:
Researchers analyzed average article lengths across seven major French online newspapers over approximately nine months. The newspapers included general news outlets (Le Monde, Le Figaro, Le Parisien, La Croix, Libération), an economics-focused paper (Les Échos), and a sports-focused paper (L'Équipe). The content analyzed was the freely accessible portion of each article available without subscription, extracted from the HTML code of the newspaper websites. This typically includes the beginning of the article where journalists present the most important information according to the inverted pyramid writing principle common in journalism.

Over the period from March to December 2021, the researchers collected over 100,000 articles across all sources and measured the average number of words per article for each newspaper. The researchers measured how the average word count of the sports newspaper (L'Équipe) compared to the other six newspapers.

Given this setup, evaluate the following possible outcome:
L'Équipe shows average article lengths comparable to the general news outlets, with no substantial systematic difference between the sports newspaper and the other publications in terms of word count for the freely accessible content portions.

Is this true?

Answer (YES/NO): NO